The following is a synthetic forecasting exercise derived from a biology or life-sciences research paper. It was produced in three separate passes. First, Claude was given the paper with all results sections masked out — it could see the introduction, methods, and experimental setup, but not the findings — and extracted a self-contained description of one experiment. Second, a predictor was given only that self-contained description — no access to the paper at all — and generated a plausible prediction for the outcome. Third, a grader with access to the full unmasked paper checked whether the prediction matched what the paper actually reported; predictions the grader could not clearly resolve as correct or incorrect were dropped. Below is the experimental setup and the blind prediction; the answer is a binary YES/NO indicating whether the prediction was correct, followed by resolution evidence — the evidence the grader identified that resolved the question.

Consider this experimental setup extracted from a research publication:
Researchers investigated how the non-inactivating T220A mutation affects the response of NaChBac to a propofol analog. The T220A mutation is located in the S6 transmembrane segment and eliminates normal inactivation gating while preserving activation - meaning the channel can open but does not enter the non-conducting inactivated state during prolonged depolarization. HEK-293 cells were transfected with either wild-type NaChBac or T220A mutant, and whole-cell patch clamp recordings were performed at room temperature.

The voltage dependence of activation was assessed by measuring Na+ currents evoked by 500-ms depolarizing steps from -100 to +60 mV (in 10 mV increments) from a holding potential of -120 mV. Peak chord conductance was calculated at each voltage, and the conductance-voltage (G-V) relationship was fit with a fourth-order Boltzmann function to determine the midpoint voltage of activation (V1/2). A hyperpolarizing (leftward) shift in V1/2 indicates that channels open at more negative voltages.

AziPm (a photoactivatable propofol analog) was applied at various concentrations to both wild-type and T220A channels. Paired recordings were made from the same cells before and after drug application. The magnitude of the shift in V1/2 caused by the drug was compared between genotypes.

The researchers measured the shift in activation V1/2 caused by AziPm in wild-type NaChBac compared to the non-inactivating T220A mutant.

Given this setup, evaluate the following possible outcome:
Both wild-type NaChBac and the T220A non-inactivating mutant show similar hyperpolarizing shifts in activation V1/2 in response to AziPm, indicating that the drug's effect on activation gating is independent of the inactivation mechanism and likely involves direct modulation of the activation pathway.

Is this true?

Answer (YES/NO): YES